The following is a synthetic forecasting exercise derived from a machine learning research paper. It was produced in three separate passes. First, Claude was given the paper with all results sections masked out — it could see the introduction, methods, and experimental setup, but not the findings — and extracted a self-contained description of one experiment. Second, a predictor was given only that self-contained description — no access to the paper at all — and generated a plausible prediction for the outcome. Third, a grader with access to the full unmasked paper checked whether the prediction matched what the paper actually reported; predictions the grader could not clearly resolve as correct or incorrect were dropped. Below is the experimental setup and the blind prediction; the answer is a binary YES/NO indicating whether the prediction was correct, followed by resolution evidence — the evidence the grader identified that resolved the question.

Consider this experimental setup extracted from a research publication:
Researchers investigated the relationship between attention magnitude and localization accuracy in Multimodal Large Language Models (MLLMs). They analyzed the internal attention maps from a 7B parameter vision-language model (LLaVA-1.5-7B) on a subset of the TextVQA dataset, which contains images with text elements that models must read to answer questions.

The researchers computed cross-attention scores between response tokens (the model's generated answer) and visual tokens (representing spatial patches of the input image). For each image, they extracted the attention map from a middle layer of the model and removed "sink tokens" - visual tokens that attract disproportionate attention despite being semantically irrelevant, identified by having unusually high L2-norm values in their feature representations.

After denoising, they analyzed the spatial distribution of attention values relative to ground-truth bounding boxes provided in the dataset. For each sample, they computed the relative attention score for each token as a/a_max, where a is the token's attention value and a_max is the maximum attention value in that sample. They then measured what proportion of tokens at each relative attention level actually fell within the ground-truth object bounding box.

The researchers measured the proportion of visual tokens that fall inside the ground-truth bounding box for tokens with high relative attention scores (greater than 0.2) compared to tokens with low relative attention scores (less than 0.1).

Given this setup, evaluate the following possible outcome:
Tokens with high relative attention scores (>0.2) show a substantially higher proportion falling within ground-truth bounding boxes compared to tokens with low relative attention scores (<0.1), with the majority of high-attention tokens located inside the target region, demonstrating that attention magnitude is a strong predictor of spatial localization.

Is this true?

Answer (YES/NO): NO